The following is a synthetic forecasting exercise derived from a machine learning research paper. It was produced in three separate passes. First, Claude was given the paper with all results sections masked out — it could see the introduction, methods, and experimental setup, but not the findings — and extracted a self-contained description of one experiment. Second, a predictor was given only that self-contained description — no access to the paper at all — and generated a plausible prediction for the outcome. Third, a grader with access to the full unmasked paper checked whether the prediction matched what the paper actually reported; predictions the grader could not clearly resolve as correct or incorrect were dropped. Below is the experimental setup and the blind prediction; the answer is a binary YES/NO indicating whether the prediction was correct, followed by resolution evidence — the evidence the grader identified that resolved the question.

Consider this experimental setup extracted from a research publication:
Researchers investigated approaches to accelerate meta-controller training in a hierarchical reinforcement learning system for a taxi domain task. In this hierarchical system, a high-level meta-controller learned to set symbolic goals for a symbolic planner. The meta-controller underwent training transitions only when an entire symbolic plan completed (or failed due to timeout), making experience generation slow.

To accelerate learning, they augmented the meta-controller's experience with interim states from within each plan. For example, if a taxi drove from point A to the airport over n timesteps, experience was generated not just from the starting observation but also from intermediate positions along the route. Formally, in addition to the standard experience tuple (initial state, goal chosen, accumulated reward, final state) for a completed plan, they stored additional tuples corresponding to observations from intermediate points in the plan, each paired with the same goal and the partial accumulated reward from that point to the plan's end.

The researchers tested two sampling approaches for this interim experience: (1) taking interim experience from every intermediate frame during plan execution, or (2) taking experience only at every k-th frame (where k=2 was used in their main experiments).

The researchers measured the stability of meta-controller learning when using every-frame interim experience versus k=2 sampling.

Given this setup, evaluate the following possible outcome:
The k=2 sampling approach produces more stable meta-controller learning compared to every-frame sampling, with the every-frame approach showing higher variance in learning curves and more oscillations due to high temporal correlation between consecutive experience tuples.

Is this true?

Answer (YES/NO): NO